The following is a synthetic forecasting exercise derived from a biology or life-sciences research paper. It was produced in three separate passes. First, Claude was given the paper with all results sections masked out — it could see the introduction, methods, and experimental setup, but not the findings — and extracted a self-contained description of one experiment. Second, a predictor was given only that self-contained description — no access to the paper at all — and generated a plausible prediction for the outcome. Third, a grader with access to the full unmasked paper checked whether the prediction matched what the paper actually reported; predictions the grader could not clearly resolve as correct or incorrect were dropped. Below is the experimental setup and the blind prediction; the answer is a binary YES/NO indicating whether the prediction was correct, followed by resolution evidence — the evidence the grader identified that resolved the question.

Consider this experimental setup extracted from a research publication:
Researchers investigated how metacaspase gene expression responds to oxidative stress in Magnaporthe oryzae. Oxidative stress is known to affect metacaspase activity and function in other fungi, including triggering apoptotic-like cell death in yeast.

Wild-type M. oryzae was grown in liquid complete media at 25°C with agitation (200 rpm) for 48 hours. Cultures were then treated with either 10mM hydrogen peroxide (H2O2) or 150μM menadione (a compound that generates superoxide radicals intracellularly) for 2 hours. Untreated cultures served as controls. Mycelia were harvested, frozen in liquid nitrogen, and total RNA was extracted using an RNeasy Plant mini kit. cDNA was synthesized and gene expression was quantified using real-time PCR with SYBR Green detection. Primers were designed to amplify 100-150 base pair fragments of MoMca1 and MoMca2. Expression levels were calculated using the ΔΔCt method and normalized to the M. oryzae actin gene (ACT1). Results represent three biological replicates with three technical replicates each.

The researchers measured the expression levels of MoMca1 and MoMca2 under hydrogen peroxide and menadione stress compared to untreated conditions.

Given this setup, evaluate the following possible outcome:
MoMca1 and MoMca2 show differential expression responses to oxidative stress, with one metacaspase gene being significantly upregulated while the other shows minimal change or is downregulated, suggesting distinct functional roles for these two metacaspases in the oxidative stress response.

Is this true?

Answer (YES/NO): NO